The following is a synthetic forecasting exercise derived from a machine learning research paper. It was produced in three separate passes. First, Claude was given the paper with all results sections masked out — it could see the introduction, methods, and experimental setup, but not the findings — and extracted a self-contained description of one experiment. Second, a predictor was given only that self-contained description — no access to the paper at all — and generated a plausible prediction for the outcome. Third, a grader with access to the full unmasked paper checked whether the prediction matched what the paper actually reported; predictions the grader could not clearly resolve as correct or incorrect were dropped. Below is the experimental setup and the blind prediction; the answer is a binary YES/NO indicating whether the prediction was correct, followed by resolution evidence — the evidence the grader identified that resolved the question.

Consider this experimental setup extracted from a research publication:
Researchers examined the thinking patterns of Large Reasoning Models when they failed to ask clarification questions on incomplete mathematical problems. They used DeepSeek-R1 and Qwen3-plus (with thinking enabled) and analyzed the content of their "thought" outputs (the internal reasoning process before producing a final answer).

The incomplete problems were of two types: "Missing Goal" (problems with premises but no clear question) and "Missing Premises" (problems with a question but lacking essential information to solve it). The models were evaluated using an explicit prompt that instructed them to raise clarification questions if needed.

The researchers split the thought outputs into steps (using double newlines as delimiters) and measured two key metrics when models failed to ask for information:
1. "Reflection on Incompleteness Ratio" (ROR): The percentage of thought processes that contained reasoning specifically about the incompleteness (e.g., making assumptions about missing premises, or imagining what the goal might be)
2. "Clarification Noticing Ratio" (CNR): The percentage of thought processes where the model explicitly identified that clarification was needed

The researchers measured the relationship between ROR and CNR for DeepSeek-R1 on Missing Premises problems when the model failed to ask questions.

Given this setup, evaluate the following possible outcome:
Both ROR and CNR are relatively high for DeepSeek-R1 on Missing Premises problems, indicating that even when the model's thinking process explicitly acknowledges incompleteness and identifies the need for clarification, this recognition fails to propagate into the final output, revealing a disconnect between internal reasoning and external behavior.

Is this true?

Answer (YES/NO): NO